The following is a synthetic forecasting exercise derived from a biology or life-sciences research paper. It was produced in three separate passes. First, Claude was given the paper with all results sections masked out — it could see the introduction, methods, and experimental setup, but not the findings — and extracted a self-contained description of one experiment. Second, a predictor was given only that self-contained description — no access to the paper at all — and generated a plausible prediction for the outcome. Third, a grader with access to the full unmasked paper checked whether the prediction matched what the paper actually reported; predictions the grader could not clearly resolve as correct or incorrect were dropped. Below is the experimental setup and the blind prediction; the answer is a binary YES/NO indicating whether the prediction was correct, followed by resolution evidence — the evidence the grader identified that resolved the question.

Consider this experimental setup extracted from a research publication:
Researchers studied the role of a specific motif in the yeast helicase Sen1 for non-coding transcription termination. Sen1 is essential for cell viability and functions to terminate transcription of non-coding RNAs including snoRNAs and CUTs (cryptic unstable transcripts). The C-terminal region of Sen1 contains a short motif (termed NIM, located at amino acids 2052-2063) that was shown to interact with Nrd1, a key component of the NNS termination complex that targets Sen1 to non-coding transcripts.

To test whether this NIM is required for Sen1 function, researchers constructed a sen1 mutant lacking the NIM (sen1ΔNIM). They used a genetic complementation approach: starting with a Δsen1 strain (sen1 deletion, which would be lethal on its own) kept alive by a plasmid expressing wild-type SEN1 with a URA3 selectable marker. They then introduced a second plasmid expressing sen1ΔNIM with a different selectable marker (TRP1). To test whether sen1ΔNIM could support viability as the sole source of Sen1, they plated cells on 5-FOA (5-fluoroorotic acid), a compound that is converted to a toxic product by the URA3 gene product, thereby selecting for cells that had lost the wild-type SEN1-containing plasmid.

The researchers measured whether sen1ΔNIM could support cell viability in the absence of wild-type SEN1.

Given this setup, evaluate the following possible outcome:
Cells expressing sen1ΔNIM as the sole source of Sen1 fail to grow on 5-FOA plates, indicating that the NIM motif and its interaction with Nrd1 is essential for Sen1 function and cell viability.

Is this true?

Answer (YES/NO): NO